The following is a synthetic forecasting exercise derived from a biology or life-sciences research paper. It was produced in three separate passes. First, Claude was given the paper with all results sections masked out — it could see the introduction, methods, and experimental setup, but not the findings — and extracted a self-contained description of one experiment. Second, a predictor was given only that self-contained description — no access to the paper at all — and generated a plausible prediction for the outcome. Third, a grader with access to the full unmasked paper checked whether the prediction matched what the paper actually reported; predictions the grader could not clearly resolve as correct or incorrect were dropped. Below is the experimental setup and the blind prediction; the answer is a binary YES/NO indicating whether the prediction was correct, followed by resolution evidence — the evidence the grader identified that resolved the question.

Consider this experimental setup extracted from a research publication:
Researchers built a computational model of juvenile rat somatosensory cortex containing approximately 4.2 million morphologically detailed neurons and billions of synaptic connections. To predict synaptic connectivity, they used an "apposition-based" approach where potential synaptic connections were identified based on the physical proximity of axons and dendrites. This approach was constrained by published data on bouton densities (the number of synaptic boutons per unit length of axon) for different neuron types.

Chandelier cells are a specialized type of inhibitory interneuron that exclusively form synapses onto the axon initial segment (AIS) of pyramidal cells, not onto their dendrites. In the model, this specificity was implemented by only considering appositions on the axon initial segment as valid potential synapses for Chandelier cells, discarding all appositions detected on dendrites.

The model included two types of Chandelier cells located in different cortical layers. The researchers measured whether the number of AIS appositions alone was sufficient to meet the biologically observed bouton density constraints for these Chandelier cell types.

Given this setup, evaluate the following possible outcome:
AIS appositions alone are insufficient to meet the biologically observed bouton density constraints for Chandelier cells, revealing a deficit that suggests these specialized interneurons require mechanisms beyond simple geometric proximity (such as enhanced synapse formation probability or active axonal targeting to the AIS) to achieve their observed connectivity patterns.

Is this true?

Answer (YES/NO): YES